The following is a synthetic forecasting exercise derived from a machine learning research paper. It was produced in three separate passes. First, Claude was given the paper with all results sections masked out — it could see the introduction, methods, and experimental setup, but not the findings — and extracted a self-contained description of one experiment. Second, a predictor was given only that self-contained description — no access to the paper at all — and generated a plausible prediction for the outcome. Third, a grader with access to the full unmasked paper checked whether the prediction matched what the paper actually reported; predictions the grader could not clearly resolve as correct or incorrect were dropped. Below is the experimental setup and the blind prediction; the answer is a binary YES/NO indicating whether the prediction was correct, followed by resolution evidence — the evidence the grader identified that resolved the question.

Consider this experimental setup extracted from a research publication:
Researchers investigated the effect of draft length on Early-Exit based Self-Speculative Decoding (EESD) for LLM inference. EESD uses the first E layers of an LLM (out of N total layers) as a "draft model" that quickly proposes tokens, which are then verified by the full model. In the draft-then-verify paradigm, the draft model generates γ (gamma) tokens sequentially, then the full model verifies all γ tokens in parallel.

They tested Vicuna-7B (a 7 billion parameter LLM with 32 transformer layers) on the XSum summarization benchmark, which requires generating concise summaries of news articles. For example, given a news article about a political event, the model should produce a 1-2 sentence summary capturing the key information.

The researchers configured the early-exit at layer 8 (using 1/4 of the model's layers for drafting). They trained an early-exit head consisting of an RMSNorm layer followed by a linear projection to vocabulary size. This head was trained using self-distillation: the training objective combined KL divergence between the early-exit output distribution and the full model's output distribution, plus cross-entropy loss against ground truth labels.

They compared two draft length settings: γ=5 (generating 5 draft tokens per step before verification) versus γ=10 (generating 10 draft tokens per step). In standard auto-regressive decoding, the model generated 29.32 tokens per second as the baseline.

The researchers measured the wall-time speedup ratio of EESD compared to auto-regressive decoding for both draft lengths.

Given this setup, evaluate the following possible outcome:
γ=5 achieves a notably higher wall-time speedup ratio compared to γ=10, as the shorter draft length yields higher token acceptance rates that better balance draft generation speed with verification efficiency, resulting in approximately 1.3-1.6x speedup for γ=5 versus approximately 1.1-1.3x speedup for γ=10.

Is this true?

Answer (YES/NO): NO